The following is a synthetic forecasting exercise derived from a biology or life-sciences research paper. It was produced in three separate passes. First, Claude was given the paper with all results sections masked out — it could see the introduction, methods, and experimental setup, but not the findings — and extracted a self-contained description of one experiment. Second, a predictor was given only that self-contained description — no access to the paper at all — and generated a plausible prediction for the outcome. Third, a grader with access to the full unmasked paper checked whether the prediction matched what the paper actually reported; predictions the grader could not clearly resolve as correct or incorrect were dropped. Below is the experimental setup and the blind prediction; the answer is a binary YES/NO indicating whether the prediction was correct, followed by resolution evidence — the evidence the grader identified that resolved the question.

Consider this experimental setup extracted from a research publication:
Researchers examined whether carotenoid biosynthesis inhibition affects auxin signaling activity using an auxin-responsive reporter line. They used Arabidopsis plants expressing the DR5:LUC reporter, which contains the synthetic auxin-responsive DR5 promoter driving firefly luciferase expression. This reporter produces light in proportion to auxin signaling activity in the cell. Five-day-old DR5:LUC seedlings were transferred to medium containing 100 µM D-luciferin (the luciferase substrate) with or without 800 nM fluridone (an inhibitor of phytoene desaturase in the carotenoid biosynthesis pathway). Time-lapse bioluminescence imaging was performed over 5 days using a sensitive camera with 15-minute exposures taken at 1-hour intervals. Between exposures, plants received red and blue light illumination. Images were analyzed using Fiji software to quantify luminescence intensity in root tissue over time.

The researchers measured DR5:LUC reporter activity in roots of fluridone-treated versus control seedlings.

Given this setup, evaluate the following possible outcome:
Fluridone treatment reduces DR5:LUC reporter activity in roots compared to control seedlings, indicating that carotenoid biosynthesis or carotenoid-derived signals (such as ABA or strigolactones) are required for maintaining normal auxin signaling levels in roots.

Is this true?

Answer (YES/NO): NO